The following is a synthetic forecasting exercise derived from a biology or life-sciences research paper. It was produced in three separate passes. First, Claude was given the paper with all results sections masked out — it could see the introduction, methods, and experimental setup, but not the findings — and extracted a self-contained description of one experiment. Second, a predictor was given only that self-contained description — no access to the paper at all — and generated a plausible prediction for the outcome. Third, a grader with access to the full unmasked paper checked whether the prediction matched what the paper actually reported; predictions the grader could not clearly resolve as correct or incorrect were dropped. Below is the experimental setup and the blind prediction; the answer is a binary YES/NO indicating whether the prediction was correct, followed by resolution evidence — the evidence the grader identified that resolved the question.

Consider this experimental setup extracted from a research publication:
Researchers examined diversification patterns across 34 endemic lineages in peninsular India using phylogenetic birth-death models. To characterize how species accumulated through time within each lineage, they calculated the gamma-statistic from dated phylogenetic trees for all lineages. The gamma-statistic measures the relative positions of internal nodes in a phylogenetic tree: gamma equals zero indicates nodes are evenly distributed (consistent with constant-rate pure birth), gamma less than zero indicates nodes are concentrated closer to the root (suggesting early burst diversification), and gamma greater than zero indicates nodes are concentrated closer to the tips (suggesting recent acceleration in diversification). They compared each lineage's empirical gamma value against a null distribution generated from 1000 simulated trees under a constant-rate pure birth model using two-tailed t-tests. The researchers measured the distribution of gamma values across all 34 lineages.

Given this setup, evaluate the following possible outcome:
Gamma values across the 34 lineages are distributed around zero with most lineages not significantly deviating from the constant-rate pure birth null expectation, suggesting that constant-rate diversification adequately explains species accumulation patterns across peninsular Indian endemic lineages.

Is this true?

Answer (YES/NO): YES